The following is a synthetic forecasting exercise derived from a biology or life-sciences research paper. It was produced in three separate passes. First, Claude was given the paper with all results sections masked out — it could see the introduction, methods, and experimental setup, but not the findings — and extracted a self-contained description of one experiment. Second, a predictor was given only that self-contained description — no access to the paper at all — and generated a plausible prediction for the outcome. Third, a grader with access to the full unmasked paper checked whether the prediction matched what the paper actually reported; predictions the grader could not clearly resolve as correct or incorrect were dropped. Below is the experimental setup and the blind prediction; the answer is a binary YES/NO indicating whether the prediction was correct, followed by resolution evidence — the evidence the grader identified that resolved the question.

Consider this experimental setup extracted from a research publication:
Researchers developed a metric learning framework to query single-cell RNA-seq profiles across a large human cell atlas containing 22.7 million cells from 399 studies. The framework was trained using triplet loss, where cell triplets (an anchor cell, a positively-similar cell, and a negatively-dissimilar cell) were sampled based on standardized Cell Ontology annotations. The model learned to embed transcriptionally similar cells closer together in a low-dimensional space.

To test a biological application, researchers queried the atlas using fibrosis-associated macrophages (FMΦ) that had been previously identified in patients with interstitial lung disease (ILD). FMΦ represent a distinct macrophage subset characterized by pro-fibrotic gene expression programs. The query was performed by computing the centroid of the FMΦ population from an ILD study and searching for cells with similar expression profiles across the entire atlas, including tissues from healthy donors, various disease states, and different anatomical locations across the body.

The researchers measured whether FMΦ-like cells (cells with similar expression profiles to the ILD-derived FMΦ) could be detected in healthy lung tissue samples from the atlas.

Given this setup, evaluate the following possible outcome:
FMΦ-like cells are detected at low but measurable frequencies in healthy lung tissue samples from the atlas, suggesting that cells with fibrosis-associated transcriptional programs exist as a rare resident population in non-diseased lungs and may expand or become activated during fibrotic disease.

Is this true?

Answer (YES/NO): YES